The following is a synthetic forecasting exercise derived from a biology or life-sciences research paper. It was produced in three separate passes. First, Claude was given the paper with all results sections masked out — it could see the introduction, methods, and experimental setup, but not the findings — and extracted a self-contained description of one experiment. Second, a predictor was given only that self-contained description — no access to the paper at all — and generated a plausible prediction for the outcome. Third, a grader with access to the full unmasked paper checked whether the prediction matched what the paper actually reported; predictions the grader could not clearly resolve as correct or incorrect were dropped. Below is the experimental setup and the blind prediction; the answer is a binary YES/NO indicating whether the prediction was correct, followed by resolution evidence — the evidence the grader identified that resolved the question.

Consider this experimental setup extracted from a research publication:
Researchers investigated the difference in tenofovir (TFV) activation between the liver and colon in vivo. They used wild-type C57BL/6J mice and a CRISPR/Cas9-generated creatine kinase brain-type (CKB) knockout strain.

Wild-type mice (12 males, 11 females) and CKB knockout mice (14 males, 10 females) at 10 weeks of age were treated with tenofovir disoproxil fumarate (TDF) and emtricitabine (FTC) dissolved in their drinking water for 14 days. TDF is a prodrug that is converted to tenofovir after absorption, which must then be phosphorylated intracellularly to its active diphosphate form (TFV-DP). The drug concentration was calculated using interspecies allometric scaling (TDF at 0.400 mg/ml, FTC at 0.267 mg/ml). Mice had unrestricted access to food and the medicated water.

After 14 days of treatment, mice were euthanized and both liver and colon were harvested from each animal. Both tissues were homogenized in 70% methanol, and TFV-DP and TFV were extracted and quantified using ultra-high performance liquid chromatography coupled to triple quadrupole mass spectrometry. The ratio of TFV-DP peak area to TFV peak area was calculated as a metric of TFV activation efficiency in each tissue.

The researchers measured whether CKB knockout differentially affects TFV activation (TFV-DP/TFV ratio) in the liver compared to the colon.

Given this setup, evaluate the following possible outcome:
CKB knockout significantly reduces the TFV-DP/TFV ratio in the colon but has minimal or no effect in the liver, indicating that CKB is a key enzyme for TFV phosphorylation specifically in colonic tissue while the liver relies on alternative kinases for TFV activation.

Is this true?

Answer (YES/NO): NO